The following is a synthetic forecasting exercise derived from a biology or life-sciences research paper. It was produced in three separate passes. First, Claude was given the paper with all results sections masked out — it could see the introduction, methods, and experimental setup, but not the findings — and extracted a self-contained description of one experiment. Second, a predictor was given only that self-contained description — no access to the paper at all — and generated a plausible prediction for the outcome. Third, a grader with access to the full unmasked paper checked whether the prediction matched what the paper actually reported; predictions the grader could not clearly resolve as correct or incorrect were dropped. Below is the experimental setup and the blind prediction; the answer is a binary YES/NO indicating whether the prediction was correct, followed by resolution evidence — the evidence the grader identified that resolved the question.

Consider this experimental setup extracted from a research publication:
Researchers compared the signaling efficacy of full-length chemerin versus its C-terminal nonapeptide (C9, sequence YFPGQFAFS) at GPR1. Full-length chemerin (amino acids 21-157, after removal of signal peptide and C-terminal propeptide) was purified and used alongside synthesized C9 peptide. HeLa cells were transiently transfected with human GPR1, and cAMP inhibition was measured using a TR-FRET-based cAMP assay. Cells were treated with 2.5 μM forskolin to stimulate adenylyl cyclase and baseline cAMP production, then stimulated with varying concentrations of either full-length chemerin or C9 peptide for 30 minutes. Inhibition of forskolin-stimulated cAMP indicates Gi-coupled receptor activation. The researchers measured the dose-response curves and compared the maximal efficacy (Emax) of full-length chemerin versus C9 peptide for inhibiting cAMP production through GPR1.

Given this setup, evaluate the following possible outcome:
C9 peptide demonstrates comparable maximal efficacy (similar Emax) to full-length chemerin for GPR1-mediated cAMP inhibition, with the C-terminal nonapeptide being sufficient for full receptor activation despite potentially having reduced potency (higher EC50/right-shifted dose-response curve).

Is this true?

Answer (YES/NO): YES